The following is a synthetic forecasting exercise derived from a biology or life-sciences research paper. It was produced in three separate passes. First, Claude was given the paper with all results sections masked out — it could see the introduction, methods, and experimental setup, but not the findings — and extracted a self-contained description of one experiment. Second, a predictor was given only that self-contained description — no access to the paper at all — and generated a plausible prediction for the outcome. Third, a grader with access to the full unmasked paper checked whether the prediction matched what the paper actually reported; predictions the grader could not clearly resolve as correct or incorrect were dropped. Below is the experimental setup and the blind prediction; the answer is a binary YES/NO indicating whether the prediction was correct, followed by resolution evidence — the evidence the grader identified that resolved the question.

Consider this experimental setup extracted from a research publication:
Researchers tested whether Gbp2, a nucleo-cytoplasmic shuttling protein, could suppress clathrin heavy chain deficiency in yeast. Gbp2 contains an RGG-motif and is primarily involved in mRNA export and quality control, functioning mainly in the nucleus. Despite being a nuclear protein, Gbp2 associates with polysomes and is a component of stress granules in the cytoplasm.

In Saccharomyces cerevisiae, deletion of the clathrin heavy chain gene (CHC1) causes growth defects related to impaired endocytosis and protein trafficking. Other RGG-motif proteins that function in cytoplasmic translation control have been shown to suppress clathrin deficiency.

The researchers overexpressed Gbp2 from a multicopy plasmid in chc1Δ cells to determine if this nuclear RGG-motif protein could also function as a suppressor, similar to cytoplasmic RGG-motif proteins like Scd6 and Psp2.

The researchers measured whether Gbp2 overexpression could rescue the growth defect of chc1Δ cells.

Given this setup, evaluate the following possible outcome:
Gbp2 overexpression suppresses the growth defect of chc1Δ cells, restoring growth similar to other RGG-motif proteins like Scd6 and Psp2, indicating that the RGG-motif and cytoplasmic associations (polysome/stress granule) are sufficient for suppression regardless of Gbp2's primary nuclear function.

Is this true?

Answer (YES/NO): NO